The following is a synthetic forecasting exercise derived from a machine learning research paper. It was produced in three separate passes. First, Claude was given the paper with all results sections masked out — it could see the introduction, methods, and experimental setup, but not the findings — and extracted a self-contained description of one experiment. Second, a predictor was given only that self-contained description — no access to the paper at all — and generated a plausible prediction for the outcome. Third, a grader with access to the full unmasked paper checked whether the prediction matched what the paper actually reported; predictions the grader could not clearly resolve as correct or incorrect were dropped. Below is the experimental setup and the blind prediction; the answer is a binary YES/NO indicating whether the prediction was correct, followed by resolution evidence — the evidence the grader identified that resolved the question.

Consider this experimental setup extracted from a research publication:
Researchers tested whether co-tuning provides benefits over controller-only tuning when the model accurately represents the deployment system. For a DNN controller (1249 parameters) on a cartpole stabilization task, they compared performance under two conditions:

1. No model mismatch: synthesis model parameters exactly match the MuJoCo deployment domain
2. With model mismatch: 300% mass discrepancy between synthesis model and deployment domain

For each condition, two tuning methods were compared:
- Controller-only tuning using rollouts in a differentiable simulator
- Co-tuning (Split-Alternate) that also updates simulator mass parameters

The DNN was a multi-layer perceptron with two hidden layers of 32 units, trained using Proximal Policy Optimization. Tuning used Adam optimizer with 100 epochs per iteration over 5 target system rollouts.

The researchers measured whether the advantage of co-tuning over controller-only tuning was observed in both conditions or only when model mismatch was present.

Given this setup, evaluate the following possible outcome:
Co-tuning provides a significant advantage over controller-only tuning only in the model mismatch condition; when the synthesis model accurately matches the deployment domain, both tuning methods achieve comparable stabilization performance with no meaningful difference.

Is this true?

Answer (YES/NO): YES